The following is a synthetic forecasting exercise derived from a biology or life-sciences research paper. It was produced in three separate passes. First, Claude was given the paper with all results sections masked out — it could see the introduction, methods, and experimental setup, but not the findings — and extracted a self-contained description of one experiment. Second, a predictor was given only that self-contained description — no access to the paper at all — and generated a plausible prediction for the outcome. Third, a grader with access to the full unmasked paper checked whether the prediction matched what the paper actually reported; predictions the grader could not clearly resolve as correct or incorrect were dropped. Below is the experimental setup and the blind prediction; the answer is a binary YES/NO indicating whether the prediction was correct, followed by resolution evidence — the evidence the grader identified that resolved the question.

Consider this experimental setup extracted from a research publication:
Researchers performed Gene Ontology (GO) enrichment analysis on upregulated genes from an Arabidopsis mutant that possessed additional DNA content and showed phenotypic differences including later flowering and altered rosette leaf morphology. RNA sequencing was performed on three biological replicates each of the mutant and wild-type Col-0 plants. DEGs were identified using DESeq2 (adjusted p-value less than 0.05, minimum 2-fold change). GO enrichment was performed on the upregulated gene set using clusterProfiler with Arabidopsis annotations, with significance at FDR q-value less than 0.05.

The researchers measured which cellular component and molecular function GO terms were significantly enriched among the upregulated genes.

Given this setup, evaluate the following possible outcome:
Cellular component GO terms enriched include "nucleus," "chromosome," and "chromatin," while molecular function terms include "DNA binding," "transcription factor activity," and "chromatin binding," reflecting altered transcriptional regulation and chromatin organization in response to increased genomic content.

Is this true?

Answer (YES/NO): NO